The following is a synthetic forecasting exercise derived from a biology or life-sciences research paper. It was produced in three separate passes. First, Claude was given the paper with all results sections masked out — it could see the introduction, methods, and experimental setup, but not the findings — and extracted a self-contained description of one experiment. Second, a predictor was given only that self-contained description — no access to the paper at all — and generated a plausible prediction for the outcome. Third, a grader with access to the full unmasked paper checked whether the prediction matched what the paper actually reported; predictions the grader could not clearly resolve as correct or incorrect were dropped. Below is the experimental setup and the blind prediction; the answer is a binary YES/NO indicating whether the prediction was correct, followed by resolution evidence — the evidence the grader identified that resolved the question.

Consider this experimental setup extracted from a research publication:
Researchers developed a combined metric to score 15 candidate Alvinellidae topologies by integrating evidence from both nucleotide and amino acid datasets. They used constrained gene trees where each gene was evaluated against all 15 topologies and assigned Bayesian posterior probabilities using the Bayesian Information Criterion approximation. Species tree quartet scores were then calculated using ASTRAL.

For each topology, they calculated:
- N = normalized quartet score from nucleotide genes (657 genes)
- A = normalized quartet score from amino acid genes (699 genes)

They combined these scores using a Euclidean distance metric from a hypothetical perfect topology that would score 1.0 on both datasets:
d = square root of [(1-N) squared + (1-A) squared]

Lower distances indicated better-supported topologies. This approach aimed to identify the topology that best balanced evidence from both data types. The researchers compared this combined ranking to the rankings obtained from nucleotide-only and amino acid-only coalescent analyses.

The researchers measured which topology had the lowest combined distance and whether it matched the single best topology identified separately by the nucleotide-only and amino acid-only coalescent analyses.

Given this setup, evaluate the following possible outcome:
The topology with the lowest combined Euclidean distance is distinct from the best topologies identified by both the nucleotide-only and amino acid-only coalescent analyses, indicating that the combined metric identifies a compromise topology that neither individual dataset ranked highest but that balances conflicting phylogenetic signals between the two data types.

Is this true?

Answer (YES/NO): NO